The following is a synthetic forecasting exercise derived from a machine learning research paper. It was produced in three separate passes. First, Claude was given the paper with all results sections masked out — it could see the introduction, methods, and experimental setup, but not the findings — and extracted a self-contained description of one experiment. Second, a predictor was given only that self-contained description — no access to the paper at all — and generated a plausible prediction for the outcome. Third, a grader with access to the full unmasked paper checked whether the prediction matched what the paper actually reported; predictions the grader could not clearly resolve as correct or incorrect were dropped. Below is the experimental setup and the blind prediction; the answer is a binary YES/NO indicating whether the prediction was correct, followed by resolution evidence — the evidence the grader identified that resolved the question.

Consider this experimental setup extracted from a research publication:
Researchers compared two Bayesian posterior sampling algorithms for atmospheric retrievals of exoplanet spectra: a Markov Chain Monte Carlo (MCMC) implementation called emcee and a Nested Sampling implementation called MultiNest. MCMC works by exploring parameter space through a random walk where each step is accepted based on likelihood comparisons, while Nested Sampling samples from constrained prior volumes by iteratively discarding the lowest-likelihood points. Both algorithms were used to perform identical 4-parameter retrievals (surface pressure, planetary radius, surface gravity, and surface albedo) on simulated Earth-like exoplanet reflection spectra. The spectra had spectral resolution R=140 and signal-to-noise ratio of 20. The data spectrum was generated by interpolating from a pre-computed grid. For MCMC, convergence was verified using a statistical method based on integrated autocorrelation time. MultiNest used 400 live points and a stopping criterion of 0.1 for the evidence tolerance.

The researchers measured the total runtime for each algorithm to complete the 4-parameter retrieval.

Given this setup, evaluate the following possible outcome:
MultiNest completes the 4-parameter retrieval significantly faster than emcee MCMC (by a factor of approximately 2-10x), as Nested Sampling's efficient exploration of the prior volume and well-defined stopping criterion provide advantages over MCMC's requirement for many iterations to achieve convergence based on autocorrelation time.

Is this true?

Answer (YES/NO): NO